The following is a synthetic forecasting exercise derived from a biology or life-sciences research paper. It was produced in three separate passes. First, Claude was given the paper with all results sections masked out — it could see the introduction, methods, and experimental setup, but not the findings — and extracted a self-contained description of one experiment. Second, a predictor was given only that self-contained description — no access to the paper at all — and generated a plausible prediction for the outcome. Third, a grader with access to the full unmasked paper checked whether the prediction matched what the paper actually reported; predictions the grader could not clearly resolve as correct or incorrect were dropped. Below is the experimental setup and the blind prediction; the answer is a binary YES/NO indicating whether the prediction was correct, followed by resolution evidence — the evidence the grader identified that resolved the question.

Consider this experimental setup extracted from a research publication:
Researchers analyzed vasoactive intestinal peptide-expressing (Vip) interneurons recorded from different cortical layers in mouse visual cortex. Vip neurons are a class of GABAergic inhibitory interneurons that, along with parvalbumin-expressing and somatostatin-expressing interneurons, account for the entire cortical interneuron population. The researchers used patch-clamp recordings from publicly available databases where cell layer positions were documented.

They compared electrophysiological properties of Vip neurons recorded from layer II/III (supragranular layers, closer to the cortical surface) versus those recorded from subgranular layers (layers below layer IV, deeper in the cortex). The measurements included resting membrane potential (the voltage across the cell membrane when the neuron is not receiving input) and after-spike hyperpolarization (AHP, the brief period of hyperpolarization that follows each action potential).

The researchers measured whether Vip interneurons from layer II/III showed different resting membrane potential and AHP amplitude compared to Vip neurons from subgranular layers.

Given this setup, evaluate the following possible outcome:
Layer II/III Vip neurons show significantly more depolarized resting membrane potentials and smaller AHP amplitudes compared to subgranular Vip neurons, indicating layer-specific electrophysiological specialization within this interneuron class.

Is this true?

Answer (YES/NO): NO